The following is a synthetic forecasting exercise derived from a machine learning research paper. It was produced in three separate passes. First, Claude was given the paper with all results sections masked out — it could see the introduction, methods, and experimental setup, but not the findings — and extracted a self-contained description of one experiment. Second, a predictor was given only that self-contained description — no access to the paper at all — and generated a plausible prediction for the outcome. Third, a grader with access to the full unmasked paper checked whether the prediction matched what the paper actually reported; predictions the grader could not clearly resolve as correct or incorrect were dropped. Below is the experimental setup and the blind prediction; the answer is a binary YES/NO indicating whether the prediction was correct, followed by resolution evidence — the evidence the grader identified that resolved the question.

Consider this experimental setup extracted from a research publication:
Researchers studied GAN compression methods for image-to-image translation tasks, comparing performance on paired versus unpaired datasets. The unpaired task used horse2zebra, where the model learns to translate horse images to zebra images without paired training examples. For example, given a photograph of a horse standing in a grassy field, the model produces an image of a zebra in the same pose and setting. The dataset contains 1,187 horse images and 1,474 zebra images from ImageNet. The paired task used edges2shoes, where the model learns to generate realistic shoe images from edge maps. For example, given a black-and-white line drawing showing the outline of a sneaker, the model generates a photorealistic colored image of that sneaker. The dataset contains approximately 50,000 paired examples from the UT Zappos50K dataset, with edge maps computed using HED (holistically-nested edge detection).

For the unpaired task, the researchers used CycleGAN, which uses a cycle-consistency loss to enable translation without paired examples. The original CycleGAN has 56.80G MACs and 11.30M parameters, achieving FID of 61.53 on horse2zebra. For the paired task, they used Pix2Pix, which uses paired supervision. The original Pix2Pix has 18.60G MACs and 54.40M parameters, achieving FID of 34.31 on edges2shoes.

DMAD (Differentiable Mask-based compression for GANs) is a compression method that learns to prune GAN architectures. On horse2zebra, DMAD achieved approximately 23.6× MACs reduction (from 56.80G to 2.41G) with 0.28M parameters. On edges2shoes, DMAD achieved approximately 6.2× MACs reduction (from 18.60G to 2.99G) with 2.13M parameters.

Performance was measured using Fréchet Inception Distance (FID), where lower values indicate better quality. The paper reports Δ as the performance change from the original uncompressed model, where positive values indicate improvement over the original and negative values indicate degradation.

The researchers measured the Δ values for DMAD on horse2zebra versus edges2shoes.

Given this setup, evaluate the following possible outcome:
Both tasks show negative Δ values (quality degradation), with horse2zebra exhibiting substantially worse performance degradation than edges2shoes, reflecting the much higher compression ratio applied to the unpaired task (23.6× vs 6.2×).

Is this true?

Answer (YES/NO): NO